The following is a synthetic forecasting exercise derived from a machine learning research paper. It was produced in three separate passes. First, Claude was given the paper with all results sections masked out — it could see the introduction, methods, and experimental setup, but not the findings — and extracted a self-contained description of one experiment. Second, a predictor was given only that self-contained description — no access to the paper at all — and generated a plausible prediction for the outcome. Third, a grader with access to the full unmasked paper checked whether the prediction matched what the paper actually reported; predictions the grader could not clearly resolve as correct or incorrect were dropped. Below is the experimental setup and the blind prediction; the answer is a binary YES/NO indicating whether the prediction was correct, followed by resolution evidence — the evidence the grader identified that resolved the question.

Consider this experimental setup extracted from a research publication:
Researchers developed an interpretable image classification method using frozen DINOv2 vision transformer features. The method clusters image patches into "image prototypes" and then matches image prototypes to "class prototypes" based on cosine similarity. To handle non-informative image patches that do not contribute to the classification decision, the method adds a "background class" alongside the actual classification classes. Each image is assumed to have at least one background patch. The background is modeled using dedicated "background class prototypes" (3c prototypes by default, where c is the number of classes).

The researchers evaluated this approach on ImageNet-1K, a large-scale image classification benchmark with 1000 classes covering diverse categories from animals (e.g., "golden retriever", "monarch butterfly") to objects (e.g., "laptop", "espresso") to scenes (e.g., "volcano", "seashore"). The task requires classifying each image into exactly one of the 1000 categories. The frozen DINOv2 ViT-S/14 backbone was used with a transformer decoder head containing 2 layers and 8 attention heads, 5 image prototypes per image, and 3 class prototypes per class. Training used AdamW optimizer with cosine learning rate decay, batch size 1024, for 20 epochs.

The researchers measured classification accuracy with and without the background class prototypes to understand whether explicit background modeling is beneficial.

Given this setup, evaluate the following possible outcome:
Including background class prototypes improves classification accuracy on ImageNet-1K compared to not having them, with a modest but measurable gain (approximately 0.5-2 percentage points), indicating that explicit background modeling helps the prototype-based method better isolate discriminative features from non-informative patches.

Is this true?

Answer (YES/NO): NO